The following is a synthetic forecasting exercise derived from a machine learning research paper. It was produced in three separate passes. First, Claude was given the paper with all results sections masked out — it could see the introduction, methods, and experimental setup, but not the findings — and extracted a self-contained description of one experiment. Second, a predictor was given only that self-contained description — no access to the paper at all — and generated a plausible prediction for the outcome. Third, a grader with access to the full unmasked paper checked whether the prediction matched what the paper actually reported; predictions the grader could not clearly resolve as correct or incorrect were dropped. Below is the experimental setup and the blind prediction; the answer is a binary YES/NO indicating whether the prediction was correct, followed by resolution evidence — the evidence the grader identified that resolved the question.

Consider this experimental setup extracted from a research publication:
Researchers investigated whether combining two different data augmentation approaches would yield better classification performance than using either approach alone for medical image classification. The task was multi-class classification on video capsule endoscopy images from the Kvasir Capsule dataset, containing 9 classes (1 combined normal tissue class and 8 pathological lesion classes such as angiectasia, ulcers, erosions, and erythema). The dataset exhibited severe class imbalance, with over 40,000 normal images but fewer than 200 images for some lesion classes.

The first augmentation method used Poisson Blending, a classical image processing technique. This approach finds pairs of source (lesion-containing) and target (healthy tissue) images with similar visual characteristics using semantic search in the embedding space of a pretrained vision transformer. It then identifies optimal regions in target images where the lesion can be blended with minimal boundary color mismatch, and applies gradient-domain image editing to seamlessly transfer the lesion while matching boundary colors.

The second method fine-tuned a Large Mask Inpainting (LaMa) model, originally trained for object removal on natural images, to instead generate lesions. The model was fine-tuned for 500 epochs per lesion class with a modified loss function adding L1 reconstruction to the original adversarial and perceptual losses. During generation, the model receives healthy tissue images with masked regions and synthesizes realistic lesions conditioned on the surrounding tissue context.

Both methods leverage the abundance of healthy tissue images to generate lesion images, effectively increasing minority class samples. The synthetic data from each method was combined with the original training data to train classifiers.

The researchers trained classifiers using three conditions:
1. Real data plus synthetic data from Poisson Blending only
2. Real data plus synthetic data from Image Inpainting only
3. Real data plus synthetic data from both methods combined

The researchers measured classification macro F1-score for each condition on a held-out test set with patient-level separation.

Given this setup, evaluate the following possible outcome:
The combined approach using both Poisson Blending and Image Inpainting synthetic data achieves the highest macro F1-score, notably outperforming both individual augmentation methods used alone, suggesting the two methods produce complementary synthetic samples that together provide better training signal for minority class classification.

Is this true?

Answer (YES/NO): NO